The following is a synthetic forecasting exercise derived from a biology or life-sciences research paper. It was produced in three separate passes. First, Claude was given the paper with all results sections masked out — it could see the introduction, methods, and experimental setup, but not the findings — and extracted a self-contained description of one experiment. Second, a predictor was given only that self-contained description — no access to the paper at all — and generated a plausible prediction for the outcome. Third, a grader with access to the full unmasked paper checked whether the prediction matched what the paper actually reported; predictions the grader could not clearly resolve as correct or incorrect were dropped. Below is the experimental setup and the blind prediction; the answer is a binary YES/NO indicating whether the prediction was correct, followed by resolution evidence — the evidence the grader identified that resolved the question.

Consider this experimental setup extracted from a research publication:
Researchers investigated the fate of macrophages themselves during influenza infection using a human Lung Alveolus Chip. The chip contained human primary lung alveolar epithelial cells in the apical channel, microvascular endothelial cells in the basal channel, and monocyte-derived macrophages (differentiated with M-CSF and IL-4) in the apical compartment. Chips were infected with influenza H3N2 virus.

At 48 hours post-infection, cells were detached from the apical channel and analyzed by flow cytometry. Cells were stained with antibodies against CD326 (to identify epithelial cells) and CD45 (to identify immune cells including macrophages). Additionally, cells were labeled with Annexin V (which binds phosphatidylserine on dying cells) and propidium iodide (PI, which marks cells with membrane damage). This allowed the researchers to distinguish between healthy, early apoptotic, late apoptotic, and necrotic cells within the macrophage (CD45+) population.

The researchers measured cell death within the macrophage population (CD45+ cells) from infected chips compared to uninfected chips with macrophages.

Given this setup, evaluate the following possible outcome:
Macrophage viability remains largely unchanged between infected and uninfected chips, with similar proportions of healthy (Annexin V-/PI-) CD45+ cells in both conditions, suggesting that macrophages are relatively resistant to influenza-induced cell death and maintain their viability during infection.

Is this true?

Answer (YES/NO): NO